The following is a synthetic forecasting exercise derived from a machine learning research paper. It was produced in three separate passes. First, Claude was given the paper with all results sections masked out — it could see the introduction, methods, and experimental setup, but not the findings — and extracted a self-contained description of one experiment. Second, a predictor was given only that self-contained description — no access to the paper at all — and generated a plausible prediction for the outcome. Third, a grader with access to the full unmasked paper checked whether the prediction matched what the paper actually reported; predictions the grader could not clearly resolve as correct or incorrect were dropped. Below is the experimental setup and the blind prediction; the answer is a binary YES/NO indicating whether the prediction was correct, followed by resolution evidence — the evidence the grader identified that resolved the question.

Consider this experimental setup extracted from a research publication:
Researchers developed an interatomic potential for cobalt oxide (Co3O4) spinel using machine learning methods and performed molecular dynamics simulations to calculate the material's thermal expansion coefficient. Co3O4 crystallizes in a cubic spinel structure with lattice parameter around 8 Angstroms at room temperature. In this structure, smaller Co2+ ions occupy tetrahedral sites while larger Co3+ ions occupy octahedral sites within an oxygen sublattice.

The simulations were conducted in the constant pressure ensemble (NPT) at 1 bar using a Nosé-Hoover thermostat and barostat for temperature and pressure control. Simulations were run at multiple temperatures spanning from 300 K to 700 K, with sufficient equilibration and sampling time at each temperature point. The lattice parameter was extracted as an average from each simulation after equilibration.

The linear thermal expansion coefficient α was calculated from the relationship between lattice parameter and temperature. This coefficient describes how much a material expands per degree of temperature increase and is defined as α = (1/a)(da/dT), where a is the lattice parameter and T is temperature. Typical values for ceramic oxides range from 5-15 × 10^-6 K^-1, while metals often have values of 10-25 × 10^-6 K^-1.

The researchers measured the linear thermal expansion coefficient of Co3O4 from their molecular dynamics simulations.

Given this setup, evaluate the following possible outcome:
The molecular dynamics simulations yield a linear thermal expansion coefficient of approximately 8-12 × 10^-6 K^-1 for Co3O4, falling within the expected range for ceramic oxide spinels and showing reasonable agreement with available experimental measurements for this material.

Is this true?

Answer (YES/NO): YES